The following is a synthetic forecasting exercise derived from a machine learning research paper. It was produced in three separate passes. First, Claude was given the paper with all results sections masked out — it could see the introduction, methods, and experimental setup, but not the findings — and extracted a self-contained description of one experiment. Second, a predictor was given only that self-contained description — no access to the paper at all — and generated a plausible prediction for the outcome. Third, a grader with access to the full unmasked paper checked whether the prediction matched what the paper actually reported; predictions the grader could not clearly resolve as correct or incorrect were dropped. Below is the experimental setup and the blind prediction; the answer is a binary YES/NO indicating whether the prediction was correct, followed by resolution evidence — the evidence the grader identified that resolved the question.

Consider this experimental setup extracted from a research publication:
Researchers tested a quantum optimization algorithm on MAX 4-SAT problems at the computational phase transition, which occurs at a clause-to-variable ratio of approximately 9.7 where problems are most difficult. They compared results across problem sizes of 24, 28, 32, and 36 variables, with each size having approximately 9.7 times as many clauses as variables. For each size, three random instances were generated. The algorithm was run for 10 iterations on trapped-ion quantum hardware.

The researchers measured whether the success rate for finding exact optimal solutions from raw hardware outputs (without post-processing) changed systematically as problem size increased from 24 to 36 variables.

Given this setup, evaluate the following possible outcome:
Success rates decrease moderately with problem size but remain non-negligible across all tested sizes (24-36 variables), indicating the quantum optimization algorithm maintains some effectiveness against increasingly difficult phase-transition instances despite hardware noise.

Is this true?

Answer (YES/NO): NO